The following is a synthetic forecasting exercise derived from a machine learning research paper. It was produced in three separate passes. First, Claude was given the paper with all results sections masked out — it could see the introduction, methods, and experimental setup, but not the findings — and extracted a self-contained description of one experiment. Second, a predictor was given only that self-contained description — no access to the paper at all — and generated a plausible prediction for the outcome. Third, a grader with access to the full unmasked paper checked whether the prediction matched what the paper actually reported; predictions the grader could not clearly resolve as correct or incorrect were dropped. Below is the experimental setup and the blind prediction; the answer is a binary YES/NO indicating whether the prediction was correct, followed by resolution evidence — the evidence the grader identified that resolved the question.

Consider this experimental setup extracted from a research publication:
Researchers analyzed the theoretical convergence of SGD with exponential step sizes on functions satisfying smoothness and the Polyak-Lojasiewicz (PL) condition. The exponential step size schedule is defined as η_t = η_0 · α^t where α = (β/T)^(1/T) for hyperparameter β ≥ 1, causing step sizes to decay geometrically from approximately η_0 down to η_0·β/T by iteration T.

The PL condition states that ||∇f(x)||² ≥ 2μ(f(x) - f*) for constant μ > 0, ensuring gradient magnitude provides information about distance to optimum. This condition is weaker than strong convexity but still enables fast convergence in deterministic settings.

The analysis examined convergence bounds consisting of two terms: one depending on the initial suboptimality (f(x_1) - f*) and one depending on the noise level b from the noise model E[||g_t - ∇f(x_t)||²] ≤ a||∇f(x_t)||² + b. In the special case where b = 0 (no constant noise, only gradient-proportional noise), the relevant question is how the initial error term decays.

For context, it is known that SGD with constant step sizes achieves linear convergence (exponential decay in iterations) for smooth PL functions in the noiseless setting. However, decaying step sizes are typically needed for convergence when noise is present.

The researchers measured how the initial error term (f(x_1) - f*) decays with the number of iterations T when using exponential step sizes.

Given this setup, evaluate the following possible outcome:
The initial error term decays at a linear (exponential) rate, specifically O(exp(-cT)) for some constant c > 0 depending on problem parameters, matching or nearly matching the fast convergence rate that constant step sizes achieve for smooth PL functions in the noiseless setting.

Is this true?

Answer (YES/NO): NO